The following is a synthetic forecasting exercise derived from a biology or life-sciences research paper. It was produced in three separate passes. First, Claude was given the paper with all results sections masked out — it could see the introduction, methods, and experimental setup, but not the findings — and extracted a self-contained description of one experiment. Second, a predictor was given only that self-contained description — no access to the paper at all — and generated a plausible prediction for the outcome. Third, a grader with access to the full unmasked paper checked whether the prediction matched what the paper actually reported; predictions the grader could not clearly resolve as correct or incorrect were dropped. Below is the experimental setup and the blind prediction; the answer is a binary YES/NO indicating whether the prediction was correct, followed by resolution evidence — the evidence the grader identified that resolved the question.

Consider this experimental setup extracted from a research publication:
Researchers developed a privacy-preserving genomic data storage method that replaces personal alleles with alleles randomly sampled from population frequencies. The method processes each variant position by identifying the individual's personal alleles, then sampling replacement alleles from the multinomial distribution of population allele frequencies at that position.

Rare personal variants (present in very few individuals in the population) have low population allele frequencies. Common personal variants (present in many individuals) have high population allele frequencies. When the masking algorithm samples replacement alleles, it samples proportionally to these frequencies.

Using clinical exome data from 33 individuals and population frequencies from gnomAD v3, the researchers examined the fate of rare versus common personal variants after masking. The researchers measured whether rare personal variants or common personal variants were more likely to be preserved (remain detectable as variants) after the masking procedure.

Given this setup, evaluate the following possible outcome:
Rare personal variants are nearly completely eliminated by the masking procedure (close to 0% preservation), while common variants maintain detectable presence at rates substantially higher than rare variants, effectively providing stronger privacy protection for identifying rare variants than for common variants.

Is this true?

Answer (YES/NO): NO